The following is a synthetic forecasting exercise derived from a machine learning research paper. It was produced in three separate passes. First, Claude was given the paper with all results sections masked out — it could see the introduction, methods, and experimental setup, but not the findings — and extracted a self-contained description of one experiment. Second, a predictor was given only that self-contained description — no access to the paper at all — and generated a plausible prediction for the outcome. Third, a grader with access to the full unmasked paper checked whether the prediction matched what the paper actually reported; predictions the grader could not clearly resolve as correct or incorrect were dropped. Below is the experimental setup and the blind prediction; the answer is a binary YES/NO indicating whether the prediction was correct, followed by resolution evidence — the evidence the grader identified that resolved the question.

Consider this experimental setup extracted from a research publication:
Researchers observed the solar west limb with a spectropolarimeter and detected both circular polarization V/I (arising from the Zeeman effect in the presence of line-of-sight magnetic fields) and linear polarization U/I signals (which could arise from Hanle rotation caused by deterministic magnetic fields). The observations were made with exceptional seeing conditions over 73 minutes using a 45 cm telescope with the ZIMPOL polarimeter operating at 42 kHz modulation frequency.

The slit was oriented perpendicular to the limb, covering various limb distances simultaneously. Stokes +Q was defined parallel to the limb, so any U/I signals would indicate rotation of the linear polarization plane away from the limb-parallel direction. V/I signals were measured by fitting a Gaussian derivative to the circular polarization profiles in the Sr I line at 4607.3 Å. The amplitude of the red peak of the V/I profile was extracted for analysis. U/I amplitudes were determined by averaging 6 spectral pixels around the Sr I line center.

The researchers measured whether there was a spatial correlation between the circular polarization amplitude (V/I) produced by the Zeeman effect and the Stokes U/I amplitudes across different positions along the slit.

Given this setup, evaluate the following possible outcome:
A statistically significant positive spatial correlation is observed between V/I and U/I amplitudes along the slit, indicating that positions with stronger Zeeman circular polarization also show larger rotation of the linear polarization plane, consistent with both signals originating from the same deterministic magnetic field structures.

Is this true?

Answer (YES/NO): YES